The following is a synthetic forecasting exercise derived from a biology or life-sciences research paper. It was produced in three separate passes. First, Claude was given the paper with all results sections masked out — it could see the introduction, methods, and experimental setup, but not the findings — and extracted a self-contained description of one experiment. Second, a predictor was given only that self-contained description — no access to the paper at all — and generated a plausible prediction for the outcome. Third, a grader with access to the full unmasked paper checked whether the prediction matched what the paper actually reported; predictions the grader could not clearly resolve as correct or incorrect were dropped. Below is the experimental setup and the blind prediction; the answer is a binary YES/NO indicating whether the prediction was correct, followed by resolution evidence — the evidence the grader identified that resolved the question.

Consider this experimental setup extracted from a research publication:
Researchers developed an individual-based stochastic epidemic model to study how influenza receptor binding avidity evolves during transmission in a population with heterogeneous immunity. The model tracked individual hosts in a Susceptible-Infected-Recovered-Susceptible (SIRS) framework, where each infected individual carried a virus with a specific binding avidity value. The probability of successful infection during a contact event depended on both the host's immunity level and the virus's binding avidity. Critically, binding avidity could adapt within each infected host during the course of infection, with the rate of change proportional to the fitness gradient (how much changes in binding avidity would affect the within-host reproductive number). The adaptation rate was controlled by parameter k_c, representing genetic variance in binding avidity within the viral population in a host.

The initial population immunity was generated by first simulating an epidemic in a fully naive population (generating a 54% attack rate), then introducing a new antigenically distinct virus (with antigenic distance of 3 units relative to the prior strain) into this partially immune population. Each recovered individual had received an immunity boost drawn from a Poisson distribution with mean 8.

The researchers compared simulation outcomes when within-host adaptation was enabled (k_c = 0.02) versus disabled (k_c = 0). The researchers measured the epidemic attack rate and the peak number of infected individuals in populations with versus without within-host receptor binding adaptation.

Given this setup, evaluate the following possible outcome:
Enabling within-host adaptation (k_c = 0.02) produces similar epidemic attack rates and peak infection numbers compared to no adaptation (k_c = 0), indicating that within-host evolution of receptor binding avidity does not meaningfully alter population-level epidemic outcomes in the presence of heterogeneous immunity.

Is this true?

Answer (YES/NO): NO